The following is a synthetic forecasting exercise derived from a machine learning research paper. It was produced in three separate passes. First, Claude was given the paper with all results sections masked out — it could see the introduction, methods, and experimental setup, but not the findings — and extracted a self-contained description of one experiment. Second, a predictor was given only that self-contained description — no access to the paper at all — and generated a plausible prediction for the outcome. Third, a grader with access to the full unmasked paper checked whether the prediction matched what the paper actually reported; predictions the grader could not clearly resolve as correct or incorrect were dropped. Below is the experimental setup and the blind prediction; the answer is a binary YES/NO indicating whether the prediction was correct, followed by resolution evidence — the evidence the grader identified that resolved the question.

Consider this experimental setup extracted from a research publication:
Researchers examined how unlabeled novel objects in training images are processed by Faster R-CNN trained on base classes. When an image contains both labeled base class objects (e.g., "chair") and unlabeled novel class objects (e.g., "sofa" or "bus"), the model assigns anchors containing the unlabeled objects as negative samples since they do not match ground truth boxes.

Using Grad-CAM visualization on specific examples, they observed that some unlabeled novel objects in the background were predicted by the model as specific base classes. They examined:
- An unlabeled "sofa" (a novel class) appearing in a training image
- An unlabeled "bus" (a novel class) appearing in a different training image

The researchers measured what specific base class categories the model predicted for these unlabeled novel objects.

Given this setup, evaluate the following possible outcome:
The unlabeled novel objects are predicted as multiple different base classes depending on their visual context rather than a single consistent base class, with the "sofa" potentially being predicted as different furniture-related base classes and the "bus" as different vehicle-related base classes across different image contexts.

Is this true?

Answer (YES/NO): NO